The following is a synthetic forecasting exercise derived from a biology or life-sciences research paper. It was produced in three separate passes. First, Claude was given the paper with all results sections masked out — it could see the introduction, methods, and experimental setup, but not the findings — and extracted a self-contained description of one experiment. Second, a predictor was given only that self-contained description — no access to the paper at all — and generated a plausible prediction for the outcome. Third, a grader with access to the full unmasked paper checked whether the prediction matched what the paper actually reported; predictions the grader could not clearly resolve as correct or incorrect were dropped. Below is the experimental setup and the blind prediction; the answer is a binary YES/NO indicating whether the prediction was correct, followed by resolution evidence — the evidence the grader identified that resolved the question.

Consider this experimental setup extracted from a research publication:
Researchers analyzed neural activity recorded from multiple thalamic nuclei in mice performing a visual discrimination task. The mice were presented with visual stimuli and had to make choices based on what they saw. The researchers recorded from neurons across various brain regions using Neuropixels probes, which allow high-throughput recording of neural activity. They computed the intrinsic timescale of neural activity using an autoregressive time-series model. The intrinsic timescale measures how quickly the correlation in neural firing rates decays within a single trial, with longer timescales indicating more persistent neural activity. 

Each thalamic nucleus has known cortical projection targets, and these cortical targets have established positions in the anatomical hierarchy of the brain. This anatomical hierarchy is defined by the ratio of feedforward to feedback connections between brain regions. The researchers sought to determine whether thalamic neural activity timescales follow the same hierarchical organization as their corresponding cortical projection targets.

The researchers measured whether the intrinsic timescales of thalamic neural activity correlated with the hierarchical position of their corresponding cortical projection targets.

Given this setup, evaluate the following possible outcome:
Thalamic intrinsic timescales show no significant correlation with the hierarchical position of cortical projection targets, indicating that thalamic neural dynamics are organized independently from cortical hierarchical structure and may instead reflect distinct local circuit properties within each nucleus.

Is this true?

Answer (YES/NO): YES